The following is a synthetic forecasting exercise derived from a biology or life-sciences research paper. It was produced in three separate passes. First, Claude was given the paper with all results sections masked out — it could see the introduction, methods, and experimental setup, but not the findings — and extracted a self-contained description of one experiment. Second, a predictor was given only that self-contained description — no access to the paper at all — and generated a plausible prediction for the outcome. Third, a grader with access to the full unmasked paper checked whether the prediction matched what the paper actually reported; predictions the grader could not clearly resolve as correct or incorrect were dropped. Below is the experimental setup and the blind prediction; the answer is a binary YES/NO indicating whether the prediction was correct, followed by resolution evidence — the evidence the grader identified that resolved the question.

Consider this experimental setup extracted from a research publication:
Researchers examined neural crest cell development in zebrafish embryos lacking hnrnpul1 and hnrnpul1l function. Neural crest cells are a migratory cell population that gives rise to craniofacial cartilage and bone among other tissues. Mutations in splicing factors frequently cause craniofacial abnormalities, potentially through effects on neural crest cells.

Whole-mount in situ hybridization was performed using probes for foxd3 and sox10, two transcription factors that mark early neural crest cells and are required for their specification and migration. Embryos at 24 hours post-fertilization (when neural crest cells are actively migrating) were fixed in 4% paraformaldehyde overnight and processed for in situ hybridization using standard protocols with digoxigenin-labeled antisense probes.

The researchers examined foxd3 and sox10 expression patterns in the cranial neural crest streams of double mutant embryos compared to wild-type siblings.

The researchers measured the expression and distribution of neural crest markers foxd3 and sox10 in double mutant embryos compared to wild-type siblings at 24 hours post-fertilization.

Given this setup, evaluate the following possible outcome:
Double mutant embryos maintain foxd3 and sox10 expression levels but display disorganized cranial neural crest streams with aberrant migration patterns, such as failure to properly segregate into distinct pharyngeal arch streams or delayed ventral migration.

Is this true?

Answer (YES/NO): NO